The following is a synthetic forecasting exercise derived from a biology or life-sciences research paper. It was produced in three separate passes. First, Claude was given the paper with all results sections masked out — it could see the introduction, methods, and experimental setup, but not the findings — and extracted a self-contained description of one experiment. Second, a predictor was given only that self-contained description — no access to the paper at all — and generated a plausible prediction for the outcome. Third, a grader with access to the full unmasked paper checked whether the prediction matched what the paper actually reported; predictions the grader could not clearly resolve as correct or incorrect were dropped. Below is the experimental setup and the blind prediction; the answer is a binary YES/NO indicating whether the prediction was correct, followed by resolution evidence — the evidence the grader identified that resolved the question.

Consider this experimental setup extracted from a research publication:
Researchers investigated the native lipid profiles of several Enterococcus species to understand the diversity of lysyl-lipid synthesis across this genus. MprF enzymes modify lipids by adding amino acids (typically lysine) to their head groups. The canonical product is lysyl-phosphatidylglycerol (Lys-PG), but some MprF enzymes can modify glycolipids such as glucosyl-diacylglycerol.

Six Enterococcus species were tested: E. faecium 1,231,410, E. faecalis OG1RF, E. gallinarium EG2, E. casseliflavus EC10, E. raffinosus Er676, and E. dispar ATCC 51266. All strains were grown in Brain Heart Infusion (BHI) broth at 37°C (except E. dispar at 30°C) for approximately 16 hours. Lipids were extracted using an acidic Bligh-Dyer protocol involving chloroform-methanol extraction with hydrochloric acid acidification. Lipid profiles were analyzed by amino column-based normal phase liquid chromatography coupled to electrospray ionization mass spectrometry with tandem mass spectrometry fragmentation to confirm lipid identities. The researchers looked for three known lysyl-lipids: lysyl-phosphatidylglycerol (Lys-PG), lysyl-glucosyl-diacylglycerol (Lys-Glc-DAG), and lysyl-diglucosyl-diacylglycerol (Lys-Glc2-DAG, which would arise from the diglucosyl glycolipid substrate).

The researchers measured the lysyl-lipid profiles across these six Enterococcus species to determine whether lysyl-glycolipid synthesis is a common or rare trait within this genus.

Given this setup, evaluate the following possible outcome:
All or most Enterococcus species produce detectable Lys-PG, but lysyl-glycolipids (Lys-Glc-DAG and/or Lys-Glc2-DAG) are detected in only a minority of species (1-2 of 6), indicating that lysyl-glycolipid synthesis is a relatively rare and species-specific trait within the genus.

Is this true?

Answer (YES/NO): NO